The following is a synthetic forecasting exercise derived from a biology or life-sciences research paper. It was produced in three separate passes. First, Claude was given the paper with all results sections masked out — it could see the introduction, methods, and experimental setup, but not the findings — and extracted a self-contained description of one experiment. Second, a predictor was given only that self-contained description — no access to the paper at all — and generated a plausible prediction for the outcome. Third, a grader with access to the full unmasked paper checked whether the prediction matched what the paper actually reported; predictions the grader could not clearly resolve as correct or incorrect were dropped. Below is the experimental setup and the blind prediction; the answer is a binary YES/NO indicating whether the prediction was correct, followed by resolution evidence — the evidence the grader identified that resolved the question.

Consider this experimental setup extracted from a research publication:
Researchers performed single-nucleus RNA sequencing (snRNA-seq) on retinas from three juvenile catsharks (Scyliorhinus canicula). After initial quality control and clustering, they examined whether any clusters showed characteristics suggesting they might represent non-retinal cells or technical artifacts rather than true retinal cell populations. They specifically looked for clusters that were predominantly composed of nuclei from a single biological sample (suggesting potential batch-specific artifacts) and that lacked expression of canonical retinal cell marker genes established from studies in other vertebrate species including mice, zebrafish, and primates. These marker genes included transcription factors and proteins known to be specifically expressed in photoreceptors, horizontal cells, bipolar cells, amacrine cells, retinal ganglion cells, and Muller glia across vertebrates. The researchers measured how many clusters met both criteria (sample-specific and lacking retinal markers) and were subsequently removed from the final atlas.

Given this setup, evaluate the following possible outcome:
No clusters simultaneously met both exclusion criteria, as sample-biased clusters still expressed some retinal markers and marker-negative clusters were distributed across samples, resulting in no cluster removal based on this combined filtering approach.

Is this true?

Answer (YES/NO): NO